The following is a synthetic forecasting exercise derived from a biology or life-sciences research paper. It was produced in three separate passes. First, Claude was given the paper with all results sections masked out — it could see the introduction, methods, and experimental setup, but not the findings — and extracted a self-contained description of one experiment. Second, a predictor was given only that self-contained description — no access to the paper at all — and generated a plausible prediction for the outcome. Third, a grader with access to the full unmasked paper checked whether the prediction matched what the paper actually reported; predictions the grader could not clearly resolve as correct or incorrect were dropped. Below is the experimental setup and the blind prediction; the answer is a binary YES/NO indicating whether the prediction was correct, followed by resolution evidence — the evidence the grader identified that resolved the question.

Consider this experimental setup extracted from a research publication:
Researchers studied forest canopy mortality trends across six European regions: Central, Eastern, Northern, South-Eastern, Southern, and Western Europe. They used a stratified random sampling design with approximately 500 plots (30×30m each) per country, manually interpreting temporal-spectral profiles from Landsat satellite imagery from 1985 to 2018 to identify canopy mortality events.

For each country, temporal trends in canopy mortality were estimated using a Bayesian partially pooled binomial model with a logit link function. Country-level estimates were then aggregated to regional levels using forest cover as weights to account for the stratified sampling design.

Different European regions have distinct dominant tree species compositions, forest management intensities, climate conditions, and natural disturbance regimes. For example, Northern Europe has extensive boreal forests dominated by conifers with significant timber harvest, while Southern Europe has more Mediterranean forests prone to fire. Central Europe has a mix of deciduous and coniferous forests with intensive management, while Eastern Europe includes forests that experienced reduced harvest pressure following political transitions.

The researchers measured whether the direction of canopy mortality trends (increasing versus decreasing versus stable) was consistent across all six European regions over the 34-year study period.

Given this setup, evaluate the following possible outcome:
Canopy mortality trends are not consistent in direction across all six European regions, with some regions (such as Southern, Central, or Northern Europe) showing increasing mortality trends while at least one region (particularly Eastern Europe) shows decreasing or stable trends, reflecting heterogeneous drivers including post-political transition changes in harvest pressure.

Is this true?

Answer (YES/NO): NO